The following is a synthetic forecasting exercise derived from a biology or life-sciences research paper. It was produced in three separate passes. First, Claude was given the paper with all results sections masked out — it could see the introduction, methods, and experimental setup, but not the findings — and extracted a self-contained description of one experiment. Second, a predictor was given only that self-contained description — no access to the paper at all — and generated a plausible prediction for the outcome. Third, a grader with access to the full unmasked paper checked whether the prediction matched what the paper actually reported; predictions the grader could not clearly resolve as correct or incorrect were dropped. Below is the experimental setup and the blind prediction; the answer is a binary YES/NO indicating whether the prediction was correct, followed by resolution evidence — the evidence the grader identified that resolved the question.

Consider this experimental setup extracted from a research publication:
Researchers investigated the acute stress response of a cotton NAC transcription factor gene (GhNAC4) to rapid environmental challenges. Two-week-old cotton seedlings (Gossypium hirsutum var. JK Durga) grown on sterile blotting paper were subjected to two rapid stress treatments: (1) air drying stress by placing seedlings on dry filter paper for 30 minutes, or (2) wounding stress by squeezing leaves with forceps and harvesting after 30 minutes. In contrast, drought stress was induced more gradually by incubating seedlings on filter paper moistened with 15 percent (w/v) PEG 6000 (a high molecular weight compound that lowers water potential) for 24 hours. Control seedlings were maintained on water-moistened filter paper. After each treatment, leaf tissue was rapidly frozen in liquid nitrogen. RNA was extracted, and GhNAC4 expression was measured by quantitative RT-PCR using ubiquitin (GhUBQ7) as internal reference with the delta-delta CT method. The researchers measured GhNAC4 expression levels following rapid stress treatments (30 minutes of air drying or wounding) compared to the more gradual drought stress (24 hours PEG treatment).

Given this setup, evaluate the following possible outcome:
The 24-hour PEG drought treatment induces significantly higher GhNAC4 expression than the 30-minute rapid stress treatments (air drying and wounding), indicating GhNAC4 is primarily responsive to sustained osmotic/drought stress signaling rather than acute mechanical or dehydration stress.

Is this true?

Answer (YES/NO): YES